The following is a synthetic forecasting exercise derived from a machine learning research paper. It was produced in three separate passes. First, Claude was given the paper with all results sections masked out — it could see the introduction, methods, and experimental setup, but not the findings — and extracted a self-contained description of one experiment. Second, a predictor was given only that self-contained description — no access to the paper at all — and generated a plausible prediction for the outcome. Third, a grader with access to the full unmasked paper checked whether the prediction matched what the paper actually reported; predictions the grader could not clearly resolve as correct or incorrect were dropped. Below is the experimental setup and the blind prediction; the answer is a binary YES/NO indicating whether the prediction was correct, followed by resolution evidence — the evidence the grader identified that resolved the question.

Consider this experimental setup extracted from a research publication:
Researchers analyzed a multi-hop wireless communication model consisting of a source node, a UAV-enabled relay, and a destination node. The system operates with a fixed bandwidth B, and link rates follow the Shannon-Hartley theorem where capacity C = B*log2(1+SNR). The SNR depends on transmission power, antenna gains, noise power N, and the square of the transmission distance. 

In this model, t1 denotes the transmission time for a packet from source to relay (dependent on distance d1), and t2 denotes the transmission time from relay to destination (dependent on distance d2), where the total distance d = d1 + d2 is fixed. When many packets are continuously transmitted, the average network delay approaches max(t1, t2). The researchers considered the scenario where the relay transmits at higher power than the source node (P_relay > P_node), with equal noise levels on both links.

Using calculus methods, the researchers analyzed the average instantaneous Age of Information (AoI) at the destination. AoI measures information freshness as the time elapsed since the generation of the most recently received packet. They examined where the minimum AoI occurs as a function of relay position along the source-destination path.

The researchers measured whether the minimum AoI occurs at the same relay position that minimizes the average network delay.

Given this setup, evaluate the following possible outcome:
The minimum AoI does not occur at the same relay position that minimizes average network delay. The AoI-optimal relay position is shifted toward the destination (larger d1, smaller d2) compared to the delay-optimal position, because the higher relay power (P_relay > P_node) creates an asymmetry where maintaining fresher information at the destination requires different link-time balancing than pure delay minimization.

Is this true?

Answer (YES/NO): NO